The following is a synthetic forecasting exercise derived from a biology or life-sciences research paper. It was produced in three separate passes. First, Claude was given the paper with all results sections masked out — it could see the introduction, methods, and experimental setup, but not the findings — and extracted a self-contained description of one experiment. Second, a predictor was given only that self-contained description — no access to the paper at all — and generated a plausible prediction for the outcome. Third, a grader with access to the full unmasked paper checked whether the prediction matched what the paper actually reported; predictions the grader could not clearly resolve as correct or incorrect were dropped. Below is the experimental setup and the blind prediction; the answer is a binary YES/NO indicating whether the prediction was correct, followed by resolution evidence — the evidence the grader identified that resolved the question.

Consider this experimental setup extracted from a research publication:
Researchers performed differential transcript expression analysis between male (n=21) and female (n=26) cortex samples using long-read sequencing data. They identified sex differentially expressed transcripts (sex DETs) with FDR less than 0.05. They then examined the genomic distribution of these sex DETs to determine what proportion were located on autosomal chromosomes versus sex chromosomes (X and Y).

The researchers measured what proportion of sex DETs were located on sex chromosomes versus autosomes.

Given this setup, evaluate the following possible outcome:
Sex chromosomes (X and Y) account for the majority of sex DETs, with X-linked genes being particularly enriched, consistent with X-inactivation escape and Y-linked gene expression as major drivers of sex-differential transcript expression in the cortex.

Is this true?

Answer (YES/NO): YES